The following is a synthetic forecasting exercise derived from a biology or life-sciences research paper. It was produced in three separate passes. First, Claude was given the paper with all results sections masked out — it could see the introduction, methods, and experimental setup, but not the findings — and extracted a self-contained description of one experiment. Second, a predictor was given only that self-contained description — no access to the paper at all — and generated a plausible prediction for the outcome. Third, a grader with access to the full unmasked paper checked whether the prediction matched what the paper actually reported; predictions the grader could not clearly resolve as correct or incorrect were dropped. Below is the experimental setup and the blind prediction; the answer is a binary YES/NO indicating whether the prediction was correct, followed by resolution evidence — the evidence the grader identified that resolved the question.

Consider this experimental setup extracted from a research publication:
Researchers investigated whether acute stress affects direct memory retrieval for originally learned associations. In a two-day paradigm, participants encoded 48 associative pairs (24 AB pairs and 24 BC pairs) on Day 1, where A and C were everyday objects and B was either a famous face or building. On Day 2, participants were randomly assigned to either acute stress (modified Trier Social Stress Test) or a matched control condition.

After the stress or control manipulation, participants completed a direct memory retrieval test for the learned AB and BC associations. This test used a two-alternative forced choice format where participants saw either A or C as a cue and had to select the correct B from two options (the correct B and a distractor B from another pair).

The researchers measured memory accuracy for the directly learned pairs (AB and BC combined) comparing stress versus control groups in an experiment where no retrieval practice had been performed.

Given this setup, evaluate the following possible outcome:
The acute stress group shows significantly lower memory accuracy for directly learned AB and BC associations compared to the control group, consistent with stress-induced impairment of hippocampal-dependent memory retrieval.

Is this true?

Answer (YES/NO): YES